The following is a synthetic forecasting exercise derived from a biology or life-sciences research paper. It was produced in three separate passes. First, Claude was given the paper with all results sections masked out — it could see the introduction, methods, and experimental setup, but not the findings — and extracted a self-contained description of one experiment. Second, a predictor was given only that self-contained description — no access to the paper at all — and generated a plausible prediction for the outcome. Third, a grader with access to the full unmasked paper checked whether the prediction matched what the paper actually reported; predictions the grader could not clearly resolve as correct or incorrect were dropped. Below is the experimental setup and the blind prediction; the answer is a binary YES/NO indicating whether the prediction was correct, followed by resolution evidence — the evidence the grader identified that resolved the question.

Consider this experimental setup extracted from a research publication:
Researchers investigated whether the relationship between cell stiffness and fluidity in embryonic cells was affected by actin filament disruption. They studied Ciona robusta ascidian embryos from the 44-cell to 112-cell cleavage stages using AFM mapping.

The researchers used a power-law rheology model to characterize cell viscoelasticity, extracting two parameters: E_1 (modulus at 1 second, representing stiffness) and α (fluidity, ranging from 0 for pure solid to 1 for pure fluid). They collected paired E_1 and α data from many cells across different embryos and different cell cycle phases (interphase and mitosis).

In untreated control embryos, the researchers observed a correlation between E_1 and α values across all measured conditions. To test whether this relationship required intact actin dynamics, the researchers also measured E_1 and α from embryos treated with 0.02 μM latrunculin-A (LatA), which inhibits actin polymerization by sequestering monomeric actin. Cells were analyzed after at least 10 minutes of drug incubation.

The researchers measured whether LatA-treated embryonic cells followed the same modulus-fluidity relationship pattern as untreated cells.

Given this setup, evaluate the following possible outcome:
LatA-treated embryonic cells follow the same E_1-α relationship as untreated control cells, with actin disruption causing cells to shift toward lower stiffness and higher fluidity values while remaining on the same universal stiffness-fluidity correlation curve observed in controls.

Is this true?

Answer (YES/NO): YES